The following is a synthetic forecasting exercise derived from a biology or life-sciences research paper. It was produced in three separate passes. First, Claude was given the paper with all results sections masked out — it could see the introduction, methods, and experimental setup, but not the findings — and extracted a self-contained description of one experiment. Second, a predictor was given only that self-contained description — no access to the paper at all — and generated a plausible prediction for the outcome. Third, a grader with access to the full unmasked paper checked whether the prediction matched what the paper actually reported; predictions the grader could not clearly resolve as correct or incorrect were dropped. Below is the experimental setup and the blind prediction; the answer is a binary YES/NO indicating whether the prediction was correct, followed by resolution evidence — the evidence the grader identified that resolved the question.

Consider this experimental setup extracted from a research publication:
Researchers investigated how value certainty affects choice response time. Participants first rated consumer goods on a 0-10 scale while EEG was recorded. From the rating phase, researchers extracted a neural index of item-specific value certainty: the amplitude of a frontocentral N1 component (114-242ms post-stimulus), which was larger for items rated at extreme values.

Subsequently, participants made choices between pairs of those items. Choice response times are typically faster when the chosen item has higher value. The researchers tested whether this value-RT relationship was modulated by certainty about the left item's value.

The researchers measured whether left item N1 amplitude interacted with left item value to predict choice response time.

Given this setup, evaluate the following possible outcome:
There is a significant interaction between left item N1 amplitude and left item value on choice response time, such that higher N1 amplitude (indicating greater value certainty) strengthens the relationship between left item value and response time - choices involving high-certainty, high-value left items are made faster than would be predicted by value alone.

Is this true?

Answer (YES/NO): YES